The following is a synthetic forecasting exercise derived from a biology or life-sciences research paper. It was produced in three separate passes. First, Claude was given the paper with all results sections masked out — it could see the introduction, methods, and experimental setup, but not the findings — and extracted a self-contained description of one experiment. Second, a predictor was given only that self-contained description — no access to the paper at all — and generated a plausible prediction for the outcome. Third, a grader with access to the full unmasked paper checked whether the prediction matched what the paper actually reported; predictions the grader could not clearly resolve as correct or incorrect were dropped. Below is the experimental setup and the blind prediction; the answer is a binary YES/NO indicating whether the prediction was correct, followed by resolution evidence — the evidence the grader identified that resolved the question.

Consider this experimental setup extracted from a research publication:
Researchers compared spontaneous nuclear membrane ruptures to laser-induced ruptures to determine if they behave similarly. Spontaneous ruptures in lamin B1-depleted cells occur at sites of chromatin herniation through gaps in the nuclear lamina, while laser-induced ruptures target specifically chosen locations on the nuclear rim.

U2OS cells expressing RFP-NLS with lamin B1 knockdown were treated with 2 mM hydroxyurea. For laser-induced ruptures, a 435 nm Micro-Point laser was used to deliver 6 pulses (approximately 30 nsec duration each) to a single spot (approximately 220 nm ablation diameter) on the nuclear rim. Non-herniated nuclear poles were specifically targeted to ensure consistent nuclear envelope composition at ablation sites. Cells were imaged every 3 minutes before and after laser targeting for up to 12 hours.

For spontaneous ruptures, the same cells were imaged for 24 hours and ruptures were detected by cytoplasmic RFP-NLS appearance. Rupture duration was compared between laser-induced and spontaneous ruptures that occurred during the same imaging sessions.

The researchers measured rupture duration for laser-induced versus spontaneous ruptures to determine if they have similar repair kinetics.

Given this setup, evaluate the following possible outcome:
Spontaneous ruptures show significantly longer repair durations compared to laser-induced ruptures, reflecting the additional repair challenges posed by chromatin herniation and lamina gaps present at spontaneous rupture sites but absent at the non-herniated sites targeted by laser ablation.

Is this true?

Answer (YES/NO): NO